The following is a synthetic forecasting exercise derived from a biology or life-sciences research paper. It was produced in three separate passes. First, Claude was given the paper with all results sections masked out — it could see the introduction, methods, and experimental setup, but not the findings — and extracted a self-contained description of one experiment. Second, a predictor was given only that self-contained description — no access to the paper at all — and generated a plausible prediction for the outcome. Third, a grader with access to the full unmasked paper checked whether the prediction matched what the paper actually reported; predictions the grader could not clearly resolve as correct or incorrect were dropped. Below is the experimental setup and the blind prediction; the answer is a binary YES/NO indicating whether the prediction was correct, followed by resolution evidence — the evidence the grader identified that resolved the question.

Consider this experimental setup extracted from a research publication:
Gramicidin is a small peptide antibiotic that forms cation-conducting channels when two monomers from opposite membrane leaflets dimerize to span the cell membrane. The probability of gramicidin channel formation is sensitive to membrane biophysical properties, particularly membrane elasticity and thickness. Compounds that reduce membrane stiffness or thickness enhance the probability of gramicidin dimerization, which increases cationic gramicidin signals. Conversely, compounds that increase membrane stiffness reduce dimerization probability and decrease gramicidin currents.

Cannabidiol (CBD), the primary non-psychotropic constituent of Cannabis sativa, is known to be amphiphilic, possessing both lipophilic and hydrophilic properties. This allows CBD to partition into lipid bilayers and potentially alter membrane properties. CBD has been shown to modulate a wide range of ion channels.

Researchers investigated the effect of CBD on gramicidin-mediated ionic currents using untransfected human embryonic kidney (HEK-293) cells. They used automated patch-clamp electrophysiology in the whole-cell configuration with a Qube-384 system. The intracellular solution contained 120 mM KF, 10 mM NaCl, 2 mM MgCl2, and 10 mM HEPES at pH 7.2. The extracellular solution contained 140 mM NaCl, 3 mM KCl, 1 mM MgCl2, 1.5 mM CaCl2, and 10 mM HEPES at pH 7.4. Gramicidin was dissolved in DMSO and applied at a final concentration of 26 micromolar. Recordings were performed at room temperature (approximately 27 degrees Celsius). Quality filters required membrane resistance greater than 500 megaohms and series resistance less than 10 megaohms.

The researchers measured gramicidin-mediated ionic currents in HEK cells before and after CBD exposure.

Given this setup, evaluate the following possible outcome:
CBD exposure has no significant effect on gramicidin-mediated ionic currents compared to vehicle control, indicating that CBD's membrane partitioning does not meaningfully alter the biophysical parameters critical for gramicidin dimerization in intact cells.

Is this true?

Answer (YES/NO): NO